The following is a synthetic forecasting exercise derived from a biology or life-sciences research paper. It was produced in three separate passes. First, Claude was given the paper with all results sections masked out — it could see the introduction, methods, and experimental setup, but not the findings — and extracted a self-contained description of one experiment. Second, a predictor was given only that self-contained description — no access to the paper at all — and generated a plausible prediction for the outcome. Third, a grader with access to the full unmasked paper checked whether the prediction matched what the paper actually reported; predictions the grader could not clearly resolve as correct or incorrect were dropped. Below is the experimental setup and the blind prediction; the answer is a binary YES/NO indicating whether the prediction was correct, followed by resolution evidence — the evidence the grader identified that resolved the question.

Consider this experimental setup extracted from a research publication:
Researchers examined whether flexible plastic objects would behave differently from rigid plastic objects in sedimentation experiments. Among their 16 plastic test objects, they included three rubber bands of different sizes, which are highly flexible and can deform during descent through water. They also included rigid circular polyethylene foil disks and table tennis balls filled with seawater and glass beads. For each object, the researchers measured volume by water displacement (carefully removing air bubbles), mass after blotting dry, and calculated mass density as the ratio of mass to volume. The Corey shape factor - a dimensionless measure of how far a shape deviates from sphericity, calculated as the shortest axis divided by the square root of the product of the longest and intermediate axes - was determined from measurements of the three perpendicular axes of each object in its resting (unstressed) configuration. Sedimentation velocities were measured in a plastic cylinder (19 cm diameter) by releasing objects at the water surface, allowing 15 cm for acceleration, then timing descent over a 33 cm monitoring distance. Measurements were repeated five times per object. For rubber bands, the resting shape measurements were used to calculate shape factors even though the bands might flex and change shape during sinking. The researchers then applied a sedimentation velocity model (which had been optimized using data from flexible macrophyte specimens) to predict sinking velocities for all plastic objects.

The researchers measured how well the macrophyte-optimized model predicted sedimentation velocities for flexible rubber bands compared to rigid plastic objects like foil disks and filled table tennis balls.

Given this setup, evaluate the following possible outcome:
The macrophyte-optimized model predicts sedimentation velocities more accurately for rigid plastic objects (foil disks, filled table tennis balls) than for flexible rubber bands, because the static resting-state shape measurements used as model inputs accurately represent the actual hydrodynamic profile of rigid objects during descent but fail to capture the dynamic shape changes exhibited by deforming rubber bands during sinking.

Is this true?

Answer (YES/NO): NO